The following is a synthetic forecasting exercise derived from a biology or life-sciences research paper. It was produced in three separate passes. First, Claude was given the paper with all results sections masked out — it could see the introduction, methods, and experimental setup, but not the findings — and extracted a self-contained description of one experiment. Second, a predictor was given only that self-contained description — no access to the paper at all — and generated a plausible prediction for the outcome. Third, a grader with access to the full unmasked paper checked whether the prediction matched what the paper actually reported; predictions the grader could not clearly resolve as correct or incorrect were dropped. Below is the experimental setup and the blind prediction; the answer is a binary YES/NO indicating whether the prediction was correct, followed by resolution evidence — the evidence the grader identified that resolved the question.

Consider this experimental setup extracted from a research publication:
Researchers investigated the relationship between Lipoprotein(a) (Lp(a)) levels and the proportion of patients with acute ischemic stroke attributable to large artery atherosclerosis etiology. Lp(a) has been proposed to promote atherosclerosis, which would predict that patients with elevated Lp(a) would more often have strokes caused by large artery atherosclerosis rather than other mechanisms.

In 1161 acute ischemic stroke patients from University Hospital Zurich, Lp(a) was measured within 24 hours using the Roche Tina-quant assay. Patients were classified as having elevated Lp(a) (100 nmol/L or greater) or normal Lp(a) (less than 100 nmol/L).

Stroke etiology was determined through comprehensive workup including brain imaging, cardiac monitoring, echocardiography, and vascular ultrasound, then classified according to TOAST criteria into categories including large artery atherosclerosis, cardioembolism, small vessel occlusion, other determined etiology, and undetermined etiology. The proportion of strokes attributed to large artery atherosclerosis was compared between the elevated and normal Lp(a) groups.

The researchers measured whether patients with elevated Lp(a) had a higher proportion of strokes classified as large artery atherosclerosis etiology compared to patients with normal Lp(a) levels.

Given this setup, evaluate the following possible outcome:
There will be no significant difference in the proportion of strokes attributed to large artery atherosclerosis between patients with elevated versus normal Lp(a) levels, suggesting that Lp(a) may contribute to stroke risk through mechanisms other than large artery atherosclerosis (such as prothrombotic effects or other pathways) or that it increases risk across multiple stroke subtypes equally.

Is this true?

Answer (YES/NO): YES